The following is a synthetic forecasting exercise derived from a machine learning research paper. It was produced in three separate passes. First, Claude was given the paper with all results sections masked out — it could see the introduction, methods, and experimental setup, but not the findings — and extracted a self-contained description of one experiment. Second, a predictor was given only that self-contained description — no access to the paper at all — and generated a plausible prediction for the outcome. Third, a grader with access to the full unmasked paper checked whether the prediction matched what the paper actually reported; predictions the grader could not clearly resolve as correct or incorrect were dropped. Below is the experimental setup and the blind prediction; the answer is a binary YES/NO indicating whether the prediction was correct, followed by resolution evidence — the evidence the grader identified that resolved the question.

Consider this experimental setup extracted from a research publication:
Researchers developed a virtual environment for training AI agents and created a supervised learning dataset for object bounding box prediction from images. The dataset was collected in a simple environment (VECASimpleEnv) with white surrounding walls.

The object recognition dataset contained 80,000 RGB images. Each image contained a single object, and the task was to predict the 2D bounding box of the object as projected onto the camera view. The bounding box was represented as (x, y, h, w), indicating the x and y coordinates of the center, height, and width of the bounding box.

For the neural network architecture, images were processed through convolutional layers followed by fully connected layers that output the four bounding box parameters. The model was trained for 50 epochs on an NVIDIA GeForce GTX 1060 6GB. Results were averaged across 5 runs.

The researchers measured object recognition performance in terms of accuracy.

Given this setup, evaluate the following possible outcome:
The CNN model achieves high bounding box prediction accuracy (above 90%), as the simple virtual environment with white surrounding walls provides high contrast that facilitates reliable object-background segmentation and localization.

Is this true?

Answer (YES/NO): NO